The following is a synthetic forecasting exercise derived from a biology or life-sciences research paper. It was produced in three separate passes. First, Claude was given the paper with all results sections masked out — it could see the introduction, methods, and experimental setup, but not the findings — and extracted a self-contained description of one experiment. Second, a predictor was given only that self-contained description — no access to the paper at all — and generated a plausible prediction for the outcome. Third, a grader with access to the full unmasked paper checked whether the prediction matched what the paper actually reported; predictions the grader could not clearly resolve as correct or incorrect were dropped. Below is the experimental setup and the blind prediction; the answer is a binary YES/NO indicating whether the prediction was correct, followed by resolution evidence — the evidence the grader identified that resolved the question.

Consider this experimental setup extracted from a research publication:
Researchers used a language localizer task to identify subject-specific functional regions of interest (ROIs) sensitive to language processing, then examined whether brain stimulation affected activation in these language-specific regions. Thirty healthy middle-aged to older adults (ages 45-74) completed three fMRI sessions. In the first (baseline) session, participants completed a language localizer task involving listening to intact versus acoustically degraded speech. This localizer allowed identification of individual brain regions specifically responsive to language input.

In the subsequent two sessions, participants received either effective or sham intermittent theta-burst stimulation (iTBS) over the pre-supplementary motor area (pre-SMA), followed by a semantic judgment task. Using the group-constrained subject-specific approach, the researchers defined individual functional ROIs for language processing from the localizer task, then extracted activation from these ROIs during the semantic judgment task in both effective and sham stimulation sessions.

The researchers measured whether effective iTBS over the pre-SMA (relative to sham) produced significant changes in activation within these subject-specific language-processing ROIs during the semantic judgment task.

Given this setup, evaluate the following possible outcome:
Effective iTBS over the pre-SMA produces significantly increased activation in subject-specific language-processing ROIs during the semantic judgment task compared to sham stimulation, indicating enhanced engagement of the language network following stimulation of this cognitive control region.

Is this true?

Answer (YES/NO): NO